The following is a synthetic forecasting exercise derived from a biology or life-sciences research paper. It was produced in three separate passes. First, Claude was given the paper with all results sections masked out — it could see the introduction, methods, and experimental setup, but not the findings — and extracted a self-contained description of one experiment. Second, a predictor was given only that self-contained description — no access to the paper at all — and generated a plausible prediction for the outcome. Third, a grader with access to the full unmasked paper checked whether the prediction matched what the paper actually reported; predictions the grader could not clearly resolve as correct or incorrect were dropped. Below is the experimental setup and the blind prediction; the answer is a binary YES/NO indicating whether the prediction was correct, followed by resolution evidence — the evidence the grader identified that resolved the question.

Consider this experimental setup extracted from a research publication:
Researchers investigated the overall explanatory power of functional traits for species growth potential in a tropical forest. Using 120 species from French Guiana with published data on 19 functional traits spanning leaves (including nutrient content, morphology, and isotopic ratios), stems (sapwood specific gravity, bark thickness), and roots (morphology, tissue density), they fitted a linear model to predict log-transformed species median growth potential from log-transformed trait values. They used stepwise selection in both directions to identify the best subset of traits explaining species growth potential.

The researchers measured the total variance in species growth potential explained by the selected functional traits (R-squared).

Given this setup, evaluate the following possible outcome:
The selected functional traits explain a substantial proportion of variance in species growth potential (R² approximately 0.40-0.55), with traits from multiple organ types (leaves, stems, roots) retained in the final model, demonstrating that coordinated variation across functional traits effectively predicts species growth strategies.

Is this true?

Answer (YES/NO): YES